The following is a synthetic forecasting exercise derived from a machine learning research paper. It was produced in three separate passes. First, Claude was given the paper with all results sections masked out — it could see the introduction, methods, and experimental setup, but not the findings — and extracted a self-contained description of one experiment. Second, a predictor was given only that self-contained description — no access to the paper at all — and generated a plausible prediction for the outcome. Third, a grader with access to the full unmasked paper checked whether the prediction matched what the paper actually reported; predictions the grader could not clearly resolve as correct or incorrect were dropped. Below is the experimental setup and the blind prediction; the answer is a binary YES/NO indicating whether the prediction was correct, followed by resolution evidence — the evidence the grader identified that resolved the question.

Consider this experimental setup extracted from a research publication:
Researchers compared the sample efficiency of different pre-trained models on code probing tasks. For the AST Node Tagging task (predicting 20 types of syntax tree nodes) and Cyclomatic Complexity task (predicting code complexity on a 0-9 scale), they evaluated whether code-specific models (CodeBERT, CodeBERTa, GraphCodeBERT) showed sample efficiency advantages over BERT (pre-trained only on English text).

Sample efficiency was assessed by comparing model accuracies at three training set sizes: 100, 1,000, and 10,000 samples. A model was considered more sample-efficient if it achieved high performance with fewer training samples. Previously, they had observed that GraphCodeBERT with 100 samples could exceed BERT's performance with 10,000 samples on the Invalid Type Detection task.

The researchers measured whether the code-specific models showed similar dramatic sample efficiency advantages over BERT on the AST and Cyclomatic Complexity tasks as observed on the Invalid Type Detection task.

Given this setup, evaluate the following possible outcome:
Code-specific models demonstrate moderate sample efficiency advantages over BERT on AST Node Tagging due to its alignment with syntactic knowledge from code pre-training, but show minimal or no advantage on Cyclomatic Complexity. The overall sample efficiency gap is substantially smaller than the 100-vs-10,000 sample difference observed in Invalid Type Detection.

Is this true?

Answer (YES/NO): NO